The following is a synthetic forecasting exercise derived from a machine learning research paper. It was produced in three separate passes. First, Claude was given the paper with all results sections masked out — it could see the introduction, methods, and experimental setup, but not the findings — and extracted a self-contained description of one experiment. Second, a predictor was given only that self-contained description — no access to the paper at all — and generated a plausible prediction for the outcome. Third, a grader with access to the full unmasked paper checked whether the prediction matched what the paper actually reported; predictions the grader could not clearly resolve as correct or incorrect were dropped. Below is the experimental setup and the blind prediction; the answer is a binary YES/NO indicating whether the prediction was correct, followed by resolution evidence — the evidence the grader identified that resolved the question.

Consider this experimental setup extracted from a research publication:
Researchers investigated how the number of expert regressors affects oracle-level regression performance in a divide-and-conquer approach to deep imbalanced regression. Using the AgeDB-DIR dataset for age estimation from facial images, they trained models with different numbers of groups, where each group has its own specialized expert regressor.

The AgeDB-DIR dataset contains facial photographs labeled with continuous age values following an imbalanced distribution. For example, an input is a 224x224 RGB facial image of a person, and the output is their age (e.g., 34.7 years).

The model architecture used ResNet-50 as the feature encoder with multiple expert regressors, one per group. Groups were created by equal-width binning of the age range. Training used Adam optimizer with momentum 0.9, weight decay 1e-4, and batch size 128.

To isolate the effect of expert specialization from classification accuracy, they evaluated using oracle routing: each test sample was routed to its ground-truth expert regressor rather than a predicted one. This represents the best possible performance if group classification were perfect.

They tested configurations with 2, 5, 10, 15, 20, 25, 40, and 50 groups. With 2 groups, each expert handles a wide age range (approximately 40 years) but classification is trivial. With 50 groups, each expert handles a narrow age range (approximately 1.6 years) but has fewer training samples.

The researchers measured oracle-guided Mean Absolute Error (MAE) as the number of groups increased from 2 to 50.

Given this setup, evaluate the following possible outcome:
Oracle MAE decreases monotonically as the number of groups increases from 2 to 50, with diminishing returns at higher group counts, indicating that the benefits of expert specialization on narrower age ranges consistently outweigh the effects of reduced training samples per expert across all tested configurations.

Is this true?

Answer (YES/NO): NO